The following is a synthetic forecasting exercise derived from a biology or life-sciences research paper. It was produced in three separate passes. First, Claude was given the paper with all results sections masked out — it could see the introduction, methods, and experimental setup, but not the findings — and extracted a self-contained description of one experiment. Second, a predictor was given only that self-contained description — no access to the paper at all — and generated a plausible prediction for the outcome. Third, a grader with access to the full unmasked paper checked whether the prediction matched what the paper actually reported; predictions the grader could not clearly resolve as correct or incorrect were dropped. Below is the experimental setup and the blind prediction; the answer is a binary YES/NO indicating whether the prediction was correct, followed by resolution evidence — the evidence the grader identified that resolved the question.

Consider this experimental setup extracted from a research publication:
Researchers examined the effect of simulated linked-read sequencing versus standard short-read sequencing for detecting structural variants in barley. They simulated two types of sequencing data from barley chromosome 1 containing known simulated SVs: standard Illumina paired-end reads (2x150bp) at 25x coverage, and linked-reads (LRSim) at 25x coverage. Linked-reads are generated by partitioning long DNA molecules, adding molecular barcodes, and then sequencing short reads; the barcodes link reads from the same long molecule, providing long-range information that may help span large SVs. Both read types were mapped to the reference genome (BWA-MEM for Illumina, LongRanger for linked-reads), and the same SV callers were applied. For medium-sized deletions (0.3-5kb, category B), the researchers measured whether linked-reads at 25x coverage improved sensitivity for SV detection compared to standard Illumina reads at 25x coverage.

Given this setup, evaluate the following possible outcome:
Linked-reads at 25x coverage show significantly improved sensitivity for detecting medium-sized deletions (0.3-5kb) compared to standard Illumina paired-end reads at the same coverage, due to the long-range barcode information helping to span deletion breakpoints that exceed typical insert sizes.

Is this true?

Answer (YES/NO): NO